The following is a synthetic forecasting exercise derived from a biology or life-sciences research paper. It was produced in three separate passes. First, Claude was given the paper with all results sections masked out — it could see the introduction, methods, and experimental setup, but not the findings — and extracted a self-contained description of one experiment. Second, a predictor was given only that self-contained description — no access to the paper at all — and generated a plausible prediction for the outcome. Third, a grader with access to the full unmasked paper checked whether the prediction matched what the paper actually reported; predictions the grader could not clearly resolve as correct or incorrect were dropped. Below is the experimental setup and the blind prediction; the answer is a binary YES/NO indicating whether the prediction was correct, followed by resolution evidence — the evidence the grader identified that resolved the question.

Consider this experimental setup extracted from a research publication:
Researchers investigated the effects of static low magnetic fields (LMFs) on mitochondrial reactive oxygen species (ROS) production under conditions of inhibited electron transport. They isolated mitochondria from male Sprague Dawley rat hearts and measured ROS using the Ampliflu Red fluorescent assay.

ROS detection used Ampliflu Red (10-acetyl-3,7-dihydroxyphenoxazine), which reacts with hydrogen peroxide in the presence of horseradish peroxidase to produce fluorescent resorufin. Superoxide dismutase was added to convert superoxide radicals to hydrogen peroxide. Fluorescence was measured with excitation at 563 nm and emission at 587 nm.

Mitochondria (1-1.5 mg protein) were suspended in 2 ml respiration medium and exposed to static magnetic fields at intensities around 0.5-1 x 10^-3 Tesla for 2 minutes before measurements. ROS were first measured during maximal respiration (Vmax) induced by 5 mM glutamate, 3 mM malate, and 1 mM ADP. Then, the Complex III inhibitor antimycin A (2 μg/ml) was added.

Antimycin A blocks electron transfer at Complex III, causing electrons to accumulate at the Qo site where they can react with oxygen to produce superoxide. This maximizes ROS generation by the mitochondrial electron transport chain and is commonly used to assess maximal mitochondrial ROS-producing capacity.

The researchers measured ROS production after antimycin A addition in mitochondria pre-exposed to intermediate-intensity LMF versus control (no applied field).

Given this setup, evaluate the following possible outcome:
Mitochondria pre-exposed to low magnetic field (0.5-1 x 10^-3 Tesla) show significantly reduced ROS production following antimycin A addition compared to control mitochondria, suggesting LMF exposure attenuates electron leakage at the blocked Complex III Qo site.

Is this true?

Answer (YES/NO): NO